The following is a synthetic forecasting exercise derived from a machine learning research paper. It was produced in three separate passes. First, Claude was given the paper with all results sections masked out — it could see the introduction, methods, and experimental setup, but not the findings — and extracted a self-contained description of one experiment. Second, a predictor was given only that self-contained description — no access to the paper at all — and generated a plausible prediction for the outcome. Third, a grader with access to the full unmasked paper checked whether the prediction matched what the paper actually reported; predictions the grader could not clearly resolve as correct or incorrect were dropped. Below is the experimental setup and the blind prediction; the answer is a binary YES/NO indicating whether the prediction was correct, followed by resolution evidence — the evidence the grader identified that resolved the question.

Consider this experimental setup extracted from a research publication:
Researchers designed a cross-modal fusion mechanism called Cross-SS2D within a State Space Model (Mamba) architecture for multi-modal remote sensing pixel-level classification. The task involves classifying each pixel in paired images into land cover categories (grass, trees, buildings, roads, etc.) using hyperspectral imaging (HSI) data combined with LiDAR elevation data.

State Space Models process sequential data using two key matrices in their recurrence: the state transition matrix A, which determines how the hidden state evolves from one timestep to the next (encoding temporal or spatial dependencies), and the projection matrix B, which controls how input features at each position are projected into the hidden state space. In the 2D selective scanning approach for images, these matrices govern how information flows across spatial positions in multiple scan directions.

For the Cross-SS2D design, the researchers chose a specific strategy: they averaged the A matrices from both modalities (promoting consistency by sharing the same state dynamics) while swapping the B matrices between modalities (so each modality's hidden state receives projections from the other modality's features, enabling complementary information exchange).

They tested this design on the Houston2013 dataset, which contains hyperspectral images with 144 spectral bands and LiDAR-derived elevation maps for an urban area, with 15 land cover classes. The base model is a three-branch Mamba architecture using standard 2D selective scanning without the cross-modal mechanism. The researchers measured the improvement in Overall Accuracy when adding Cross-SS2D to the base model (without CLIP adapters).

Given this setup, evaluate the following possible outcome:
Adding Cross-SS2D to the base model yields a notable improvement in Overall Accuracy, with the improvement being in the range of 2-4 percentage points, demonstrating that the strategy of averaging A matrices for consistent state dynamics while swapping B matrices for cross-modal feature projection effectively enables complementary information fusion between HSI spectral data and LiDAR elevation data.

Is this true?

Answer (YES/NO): NO